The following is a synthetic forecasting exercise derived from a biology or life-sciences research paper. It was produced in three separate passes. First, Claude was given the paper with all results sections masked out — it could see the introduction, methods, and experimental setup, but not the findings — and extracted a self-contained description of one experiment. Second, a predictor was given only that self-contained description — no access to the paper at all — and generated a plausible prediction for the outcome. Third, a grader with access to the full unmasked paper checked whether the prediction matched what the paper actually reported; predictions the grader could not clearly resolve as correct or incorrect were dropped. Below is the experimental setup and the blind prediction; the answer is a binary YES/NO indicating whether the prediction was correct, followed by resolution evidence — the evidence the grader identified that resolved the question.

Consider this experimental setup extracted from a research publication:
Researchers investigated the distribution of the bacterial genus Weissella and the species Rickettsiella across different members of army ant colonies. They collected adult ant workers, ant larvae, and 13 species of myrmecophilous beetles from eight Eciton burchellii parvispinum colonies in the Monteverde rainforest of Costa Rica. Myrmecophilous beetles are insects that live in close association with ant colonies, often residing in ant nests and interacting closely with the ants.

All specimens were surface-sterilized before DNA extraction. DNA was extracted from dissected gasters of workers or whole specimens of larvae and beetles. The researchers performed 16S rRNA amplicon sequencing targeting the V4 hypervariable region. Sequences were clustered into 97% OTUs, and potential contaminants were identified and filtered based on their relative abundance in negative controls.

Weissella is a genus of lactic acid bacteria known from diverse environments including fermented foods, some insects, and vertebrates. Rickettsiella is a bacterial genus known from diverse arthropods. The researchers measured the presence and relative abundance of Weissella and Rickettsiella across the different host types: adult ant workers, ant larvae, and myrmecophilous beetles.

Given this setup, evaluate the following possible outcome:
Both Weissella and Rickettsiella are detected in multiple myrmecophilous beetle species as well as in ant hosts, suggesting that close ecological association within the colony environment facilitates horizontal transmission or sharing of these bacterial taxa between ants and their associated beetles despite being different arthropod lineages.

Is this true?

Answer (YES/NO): YES